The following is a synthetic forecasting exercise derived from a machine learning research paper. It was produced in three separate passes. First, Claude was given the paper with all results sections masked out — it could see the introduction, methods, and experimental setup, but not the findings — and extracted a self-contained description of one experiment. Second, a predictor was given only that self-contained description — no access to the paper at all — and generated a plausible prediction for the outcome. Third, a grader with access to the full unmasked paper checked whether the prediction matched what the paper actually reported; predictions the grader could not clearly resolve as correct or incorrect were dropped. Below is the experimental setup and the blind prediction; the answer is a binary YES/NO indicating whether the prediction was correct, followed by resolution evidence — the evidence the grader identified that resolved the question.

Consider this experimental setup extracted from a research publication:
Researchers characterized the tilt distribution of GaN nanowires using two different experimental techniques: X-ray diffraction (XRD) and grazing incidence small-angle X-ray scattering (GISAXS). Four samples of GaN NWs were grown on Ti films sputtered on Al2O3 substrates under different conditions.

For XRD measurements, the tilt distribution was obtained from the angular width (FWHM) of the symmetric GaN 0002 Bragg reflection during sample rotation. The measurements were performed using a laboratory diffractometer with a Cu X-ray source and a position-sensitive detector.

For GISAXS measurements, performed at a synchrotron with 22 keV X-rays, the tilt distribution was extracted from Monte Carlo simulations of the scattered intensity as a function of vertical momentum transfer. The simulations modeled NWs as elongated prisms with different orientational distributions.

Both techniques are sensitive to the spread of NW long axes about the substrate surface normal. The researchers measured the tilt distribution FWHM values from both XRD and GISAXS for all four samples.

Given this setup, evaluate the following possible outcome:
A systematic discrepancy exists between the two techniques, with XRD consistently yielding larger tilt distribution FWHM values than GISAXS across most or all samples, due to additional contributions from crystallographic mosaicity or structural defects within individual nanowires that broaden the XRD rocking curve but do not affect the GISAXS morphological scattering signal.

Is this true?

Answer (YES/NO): NO